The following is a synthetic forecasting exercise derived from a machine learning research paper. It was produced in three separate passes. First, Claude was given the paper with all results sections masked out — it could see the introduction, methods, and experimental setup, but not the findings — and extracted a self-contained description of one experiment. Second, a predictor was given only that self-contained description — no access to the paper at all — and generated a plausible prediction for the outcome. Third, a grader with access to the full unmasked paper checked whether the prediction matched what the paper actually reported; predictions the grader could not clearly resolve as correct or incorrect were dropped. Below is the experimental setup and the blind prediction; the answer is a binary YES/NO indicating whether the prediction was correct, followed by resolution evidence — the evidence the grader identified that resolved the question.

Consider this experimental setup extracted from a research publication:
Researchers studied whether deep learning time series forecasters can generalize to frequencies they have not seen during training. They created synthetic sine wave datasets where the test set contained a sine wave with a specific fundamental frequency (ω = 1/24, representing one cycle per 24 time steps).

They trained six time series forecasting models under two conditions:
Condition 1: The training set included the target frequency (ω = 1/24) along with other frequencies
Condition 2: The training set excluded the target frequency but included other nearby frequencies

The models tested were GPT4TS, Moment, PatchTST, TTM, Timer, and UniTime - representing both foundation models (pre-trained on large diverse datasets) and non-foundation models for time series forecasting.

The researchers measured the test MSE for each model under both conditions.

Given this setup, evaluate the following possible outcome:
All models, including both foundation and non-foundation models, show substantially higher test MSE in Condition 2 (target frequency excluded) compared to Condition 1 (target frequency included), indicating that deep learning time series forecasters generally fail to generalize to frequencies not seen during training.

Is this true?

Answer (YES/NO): YES